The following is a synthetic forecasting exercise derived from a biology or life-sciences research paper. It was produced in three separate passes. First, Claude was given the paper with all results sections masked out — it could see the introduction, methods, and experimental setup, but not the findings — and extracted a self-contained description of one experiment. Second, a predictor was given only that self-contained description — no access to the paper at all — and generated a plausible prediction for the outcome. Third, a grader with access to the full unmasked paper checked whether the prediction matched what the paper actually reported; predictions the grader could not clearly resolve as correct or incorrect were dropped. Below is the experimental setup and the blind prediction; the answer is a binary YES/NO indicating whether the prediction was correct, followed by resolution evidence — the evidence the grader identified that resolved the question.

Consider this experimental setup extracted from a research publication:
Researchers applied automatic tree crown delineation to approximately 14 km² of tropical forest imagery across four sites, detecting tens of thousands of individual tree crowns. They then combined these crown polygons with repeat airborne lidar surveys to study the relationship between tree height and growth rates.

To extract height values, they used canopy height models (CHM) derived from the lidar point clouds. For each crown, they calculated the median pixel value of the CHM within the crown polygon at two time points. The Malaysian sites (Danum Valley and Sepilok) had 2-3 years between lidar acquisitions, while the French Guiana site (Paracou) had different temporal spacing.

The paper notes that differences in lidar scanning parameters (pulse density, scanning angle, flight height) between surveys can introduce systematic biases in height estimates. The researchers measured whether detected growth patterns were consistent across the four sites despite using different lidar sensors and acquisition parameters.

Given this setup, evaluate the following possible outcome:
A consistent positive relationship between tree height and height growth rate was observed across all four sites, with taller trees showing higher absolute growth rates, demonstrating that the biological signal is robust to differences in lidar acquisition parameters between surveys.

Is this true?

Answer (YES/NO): NO